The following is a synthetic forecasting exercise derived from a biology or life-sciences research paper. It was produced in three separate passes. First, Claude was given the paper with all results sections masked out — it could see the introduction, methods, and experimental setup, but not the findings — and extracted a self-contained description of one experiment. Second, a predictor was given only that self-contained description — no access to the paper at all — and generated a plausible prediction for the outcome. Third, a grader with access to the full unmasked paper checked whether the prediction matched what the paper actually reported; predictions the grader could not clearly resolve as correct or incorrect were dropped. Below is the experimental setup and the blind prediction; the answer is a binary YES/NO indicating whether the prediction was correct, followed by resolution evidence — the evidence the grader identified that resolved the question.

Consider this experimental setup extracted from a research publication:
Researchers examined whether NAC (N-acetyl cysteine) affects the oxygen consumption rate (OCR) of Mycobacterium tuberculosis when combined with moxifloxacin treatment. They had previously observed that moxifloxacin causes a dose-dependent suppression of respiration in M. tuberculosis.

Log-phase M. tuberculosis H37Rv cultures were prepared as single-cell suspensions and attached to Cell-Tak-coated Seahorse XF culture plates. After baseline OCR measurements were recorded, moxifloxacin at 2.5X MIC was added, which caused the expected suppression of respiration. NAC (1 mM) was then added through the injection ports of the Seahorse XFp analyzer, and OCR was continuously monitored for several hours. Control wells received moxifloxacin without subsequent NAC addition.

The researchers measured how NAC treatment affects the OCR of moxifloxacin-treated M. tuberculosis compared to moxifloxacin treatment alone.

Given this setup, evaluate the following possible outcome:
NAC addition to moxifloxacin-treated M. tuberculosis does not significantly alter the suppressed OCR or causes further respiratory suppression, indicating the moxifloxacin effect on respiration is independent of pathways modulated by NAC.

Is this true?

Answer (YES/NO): NO